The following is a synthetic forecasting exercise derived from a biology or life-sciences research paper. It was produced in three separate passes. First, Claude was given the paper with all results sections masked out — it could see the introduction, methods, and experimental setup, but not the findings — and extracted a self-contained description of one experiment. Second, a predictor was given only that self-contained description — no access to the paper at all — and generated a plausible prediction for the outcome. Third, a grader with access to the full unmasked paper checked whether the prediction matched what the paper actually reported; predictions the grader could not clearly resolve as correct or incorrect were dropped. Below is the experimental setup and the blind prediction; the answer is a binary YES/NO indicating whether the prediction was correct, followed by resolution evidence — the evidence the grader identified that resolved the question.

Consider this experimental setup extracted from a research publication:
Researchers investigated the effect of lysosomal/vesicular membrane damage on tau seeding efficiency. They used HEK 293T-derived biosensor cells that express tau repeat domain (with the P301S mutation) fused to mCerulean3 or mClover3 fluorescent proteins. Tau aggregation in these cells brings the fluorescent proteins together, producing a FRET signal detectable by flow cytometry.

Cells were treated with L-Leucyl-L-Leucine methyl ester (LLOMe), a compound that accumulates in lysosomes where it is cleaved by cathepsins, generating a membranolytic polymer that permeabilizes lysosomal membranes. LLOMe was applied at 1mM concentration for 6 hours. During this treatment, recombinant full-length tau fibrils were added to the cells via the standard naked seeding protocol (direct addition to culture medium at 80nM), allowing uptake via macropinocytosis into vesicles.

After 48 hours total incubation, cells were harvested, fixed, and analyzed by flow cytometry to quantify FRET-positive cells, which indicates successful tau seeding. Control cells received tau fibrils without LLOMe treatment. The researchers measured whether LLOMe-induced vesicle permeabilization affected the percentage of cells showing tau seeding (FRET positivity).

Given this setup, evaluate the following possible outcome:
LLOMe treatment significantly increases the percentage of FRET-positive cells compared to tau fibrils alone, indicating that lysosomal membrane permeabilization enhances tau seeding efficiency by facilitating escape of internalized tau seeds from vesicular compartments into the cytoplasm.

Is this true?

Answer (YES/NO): NO